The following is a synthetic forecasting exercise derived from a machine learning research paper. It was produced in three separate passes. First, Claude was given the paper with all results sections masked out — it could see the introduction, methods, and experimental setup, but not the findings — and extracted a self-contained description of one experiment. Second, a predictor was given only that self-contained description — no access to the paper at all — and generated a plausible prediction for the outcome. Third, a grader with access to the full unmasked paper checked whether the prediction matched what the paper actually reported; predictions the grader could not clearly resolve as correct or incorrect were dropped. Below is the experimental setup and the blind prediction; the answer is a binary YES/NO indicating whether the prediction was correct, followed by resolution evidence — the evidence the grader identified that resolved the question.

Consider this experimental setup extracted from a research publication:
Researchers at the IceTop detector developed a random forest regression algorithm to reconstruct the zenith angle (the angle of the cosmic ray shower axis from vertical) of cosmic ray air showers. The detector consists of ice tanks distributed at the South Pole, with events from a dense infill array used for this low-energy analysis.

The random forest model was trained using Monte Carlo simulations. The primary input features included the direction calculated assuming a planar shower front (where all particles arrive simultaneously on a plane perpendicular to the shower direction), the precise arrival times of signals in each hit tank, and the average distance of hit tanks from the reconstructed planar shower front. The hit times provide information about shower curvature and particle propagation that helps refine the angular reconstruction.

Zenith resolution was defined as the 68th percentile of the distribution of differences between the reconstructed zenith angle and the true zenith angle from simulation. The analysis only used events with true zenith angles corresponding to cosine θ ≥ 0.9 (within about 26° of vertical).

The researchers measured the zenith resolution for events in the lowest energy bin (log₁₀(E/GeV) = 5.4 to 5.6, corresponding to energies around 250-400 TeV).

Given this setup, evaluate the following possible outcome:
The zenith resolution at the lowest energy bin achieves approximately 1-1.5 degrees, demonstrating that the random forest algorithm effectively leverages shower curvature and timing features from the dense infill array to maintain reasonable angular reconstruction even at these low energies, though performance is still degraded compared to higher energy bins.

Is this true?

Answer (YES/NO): NO